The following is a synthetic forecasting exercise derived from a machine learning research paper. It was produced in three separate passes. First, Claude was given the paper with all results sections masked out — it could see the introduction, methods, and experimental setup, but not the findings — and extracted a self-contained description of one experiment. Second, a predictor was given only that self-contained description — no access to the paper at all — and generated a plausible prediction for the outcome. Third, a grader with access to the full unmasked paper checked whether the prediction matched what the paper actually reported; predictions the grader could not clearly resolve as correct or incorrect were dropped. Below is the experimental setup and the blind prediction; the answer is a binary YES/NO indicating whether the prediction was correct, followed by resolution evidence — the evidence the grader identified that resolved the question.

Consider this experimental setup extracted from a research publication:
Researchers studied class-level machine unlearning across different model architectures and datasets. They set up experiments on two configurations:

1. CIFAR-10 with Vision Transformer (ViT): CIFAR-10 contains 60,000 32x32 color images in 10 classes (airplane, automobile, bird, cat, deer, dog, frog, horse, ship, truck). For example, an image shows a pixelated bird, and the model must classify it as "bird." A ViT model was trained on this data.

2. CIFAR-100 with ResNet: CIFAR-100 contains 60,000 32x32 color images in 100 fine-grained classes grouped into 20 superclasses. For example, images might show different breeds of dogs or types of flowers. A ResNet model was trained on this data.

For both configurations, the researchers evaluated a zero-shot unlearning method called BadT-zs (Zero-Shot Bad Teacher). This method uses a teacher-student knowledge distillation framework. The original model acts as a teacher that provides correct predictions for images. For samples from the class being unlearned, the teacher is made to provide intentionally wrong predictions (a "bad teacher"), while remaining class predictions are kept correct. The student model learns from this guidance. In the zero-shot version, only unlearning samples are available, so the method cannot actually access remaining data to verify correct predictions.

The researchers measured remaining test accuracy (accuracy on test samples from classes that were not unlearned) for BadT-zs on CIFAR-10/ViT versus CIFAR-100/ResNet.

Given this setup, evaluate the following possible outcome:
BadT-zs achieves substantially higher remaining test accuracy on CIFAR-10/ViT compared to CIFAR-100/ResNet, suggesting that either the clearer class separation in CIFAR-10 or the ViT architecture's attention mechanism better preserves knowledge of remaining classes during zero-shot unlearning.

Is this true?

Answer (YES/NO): YES